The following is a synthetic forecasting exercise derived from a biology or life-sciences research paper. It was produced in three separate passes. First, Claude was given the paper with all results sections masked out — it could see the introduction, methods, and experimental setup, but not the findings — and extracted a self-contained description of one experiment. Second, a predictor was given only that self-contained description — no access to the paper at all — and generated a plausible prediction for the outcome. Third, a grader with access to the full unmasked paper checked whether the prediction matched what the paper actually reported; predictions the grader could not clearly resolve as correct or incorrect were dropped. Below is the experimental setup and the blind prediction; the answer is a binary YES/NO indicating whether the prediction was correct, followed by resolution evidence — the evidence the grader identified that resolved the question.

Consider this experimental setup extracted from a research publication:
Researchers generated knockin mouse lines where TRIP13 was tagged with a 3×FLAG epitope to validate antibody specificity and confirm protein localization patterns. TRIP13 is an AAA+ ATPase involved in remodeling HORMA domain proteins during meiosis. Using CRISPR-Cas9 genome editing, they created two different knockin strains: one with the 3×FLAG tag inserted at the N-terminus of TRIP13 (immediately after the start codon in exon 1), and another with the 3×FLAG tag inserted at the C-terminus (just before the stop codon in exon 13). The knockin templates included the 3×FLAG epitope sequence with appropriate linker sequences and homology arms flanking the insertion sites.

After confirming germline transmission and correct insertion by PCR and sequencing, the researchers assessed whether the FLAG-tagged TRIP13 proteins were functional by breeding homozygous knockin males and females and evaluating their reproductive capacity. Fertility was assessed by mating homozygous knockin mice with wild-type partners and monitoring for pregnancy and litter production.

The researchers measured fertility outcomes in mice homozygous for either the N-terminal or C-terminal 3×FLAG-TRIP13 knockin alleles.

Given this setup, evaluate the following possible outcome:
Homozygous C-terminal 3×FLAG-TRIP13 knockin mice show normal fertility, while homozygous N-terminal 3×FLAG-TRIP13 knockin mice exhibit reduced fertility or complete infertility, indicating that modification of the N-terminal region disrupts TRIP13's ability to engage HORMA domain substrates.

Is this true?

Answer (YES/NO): NO